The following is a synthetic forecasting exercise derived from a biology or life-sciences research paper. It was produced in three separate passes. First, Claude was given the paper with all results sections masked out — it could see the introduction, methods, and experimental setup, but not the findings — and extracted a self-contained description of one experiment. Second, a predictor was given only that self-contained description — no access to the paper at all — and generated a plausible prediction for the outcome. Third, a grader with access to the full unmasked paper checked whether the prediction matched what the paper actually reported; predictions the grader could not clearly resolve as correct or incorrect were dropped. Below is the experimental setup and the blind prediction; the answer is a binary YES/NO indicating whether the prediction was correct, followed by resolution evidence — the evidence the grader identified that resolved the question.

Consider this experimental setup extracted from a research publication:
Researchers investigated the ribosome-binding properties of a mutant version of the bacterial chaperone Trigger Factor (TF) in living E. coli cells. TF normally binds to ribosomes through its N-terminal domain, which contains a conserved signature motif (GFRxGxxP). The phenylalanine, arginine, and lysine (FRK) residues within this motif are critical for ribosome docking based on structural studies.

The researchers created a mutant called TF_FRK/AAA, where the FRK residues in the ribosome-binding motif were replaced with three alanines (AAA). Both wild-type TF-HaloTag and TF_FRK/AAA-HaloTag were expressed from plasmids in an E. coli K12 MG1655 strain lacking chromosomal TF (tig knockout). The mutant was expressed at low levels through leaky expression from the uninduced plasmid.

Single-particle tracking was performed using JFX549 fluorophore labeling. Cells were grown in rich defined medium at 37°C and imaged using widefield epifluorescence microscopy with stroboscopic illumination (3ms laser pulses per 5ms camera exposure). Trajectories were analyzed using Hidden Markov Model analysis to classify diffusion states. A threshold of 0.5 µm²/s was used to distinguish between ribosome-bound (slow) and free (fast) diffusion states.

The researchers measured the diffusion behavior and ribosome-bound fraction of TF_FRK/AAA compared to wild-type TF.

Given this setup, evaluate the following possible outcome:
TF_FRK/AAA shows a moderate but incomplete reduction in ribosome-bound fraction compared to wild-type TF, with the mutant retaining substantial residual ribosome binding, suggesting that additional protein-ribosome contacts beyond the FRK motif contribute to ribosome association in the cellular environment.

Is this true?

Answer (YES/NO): NO